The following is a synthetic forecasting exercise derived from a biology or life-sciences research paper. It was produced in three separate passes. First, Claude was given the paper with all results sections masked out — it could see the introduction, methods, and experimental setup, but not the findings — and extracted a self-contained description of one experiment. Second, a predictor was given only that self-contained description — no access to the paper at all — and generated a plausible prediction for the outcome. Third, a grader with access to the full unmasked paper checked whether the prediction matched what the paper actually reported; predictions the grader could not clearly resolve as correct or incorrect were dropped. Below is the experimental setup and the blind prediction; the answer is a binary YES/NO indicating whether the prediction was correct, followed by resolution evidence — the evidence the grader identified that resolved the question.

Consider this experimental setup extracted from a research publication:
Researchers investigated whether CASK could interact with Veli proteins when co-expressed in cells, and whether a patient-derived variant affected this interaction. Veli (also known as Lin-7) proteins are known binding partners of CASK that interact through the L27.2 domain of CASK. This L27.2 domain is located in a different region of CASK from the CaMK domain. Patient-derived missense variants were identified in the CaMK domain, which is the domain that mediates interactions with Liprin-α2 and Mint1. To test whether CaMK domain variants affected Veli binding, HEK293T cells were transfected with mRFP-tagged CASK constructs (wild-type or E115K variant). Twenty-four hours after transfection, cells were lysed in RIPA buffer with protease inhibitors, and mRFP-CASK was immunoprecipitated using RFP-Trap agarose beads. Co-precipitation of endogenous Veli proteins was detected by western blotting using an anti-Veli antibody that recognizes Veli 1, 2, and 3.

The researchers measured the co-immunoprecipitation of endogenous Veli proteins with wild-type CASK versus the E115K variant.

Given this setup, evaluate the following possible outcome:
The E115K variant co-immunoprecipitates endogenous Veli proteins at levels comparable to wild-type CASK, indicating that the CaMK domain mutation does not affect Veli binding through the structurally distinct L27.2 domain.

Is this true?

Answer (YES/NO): NO